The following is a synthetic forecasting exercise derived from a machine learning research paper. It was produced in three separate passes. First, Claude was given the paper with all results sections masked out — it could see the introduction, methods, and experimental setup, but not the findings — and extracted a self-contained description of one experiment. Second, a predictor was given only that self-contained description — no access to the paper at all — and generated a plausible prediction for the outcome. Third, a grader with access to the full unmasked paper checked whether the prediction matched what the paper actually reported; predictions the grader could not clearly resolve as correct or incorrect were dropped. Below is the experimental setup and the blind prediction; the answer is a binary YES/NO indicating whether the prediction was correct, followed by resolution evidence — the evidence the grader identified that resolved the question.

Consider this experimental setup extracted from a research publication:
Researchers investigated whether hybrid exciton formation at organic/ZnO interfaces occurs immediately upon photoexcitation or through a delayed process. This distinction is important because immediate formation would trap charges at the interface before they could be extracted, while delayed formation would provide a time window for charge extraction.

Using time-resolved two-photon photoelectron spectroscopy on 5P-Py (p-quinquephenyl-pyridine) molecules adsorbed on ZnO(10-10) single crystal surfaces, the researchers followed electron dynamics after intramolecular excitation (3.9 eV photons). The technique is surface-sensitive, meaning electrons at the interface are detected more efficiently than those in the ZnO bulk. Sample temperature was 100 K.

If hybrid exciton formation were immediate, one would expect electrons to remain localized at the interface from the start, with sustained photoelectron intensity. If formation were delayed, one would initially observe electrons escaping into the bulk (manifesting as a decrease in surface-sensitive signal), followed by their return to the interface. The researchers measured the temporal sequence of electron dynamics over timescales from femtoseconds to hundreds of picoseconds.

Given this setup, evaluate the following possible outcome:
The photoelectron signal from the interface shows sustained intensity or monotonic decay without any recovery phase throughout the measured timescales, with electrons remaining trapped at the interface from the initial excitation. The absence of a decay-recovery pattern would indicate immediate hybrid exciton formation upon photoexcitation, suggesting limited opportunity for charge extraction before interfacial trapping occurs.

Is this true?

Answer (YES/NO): NO